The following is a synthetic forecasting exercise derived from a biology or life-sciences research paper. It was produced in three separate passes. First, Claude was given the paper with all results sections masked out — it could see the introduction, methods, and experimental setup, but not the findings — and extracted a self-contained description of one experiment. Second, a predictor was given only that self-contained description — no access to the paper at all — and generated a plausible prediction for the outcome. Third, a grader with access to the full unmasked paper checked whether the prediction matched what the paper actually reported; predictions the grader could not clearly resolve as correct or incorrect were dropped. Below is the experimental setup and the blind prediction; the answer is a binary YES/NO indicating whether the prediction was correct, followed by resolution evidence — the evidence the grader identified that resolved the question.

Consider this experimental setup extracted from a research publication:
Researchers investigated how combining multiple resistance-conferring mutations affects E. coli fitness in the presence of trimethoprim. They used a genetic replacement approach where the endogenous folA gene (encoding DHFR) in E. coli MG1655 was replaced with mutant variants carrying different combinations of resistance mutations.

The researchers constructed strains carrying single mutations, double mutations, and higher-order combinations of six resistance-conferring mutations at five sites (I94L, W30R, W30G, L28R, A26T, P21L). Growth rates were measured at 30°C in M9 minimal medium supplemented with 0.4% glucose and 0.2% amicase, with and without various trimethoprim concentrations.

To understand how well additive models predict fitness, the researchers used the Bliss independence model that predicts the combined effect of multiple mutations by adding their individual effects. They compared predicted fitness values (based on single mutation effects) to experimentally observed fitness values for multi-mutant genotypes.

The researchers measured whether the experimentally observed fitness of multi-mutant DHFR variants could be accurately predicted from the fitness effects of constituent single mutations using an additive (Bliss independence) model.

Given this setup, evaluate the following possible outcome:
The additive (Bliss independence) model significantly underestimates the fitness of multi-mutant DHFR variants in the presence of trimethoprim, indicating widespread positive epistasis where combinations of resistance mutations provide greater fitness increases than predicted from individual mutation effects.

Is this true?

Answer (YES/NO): NO